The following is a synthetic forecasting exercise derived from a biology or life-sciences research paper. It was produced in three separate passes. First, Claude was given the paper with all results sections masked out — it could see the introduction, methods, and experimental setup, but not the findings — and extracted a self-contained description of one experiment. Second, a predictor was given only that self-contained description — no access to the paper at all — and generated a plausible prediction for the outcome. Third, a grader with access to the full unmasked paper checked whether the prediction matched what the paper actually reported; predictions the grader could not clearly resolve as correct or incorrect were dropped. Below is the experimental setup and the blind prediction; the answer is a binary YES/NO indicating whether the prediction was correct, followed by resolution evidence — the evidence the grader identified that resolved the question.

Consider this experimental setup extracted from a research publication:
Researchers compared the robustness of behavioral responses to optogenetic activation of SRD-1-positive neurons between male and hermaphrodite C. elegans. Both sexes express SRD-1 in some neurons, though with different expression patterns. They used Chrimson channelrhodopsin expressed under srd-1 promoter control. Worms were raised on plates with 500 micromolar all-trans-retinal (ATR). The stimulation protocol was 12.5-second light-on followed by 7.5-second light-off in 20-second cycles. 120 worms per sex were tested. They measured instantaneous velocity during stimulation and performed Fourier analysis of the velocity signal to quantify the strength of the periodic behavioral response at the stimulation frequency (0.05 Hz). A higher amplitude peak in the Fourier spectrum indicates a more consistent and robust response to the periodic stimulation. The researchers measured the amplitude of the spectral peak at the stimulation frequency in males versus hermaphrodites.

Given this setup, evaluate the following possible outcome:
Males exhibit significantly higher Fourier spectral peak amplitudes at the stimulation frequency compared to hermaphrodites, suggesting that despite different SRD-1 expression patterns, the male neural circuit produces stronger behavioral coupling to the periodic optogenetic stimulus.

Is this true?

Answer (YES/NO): YES